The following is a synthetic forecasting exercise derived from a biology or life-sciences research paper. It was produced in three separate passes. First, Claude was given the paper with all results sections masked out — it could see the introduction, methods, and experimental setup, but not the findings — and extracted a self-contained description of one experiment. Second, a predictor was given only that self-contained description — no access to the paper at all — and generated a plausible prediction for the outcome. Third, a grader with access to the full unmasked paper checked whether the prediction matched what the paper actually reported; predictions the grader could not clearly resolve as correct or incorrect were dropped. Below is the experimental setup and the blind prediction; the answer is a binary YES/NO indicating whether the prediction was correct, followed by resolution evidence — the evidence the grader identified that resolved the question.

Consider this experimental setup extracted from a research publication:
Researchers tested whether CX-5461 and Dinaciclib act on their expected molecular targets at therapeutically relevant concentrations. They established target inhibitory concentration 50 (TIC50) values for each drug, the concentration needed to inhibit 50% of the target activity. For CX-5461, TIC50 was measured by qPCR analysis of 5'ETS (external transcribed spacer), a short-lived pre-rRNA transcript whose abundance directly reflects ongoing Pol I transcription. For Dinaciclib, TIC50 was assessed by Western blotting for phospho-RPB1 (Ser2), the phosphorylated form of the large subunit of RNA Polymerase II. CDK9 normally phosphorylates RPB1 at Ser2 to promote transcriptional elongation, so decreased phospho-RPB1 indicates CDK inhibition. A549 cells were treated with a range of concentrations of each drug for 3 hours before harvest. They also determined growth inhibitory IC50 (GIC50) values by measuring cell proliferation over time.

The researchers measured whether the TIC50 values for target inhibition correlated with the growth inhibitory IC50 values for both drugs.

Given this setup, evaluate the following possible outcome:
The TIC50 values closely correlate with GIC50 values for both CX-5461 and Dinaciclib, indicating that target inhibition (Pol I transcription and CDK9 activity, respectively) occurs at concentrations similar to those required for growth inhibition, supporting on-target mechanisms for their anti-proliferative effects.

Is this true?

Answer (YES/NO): NO